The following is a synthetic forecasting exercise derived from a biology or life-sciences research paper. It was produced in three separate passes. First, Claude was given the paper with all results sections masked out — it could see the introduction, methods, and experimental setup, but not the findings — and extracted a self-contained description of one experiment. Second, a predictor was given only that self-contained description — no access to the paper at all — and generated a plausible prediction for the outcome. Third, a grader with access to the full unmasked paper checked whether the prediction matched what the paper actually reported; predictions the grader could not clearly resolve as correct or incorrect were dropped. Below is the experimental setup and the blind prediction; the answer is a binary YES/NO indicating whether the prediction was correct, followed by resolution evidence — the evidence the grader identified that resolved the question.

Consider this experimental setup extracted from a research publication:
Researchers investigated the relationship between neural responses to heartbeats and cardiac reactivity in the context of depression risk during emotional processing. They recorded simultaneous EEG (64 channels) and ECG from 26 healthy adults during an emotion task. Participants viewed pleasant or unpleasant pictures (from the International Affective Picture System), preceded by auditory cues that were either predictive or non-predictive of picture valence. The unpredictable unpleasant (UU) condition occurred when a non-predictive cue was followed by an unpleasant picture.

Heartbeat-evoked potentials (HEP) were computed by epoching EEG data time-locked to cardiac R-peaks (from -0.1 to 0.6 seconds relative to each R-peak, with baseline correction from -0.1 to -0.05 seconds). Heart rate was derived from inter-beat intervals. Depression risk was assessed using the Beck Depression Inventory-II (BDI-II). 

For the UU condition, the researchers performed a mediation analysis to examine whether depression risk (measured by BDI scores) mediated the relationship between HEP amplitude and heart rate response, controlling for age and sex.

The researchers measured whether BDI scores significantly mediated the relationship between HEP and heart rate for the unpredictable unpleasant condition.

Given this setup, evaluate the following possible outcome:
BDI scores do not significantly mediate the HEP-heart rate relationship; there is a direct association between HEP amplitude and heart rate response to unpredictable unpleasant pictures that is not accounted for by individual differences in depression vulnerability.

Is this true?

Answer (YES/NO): NO